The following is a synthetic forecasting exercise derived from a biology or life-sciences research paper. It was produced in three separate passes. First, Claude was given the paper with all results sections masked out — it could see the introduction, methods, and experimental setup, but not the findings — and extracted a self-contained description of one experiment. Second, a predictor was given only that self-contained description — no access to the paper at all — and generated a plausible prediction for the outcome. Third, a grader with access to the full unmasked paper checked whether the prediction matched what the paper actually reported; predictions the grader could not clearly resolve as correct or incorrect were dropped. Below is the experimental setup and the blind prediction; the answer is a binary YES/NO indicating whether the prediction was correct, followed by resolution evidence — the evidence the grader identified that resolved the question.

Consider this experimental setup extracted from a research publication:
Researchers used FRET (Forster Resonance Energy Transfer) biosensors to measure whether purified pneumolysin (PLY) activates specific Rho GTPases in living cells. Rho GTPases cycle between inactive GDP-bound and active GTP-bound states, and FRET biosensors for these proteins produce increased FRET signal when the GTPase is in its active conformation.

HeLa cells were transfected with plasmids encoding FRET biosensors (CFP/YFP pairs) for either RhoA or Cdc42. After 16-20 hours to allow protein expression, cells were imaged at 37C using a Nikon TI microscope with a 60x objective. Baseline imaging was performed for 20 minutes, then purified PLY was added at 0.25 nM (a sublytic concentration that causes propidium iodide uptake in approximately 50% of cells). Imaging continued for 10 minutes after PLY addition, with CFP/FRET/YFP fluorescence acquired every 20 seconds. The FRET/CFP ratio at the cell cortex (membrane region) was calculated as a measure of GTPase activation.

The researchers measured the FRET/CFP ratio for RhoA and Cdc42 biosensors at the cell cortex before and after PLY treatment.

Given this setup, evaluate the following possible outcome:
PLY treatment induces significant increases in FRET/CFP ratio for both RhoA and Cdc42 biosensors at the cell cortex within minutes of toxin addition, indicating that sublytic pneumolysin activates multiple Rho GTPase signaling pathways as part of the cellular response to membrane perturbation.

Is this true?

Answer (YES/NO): NO